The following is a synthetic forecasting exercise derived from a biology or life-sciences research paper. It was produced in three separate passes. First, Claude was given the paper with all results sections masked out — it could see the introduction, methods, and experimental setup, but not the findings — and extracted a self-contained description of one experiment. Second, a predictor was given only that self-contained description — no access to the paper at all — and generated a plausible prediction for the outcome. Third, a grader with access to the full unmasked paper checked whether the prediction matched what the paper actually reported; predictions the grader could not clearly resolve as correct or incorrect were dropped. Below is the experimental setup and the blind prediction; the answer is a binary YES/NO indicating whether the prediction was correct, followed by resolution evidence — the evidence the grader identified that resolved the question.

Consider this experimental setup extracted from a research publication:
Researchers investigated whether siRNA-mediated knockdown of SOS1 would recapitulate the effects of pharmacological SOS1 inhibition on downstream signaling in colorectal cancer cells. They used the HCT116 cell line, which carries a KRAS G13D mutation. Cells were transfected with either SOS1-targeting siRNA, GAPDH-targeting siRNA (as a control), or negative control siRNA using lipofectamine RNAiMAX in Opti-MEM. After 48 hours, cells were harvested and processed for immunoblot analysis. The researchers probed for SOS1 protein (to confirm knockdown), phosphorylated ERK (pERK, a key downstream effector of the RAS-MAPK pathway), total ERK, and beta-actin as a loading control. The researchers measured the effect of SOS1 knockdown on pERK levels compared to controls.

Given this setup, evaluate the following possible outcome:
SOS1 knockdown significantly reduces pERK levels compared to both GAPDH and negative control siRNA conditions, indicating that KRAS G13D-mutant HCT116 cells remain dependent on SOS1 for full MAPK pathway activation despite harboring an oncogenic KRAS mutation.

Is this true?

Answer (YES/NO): NO